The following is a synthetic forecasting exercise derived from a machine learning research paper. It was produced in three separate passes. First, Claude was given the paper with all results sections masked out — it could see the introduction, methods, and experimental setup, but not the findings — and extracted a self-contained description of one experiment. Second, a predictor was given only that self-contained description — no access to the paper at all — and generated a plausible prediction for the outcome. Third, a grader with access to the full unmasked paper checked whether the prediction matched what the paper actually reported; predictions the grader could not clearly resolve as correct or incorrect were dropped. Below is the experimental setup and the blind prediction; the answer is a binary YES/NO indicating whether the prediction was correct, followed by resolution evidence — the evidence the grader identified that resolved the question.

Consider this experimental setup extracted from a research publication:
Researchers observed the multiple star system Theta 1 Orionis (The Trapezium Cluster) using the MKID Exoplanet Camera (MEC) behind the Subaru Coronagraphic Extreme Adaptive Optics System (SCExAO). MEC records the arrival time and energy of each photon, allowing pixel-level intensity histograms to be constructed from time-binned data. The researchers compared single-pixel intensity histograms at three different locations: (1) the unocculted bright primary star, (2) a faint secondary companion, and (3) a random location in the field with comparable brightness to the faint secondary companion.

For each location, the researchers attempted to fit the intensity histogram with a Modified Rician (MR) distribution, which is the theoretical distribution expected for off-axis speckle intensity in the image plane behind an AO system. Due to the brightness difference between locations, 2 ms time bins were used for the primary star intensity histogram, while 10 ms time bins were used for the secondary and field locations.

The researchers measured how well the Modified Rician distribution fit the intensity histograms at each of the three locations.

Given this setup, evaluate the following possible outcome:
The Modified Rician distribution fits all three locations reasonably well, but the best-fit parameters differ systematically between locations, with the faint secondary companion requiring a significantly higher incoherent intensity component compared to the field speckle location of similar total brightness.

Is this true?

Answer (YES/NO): NO